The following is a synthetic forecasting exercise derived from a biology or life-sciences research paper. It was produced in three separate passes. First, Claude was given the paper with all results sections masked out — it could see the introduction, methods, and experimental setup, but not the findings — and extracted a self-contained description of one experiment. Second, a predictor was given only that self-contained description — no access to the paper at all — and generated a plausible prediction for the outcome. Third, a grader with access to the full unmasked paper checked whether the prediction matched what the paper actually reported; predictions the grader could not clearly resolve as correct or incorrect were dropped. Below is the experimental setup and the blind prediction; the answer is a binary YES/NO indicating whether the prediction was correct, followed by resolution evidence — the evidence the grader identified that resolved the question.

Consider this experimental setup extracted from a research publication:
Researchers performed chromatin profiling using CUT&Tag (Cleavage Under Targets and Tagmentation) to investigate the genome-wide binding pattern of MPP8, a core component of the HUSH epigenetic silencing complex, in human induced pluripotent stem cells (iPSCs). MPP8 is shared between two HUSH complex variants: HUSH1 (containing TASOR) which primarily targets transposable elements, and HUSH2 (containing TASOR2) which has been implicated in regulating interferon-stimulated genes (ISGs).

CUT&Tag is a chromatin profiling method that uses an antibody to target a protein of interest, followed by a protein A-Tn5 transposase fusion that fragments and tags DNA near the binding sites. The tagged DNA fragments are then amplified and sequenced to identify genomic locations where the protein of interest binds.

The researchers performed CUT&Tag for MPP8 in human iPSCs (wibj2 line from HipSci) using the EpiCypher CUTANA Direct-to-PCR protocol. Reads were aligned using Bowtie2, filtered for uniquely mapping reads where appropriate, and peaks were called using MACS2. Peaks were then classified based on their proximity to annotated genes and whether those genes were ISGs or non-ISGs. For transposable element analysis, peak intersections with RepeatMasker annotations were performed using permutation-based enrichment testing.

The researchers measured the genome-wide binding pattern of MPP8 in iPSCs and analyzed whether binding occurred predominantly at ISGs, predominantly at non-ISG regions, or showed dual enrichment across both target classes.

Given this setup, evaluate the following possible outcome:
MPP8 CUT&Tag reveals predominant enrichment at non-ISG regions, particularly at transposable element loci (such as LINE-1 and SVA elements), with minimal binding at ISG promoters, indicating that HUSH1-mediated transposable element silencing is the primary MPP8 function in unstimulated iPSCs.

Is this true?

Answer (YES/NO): NO